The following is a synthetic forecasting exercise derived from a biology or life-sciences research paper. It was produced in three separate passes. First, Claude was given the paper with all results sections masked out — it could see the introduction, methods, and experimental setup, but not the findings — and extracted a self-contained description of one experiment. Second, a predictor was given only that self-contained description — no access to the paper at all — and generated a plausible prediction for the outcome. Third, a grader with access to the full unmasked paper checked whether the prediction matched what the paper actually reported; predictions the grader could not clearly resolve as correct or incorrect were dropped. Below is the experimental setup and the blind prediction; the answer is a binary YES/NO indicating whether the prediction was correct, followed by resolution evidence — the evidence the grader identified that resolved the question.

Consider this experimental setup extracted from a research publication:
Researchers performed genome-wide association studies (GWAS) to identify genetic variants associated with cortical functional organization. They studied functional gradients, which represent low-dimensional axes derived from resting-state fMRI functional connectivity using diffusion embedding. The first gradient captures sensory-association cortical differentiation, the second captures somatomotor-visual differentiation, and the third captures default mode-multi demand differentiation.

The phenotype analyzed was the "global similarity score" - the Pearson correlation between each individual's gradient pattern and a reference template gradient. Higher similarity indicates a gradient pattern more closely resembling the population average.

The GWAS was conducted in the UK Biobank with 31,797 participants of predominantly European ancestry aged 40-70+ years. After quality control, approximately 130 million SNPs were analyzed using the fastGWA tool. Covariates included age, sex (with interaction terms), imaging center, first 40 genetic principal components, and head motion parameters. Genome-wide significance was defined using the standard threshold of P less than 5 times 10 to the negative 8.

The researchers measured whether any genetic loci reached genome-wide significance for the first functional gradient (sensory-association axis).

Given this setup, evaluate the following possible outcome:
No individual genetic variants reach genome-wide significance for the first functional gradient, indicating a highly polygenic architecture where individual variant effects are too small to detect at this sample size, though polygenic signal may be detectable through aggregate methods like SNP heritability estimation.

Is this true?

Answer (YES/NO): NO